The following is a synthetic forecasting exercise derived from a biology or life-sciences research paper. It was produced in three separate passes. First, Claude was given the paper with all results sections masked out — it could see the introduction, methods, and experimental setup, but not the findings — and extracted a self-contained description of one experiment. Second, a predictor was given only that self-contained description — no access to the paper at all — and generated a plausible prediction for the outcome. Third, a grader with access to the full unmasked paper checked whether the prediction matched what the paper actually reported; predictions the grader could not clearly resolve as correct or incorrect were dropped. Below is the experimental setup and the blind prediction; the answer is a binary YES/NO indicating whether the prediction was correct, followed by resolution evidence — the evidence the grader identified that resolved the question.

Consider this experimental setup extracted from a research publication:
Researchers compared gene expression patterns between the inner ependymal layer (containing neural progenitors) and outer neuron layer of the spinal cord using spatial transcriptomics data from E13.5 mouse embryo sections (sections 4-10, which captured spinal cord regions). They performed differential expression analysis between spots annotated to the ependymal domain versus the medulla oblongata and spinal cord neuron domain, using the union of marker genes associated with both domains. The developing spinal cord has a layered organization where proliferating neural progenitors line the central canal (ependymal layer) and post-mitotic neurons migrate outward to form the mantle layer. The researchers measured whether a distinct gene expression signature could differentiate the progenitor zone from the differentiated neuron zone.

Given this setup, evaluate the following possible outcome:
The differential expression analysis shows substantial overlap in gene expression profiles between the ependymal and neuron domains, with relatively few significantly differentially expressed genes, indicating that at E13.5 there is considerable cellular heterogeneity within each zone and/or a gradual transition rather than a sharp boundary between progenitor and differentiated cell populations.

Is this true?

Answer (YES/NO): NO